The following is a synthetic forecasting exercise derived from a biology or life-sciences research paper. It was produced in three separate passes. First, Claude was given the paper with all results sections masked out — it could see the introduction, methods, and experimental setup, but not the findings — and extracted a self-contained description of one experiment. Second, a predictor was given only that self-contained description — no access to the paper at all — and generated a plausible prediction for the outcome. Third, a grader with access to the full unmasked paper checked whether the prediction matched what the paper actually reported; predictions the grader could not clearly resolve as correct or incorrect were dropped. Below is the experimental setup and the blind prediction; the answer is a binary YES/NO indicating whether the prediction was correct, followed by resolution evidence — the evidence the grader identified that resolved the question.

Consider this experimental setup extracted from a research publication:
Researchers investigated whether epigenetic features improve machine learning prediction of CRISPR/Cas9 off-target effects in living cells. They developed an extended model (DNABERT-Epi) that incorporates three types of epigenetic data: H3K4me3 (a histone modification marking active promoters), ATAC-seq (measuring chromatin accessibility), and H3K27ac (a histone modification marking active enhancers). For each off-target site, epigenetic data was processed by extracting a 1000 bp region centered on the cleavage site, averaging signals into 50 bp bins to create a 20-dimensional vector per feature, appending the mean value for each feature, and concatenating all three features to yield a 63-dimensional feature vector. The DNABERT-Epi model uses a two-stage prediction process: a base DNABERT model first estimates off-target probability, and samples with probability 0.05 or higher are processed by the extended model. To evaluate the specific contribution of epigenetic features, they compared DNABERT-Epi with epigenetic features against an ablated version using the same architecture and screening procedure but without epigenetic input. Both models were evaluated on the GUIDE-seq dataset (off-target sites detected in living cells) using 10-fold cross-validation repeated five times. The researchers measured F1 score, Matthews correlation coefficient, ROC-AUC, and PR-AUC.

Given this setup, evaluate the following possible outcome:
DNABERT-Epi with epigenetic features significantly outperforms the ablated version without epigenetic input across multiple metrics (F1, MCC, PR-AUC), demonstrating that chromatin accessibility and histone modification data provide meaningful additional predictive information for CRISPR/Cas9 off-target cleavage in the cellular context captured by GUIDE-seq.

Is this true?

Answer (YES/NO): YES